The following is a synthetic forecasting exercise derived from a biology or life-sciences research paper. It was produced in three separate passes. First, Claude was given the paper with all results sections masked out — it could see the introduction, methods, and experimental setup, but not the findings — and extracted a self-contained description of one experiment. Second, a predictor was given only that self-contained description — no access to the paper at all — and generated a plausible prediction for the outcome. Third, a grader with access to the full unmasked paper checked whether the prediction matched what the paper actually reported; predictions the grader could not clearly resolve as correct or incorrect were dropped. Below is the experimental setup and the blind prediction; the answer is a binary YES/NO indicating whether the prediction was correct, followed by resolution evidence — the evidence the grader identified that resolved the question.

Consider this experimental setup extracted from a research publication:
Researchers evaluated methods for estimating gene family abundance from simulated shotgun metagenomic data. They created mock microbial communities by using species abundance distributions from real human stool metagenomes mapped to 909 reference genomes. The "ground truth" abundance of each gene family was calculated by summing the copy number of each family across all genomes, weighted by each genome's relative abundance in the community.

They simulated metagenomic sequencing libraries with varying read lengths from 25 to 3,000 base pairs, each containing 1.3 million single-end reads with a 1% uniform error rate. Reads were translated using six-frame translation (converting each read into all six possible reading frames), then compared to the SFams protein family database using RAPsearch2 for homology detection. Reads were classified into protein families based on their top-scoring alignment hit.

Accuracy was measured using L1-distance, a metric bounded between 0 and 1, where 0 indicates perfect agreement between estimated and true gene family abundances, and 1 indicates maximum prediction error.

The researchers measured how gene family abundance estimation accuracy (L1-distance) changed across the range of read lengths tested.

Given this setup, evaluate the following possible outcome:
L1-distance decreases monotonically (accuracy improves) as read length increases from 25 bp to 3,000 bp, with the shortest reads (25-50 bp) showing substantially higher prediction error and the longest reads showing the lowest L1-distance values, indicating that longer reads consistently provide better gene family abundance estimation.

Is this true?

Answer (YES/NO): NO